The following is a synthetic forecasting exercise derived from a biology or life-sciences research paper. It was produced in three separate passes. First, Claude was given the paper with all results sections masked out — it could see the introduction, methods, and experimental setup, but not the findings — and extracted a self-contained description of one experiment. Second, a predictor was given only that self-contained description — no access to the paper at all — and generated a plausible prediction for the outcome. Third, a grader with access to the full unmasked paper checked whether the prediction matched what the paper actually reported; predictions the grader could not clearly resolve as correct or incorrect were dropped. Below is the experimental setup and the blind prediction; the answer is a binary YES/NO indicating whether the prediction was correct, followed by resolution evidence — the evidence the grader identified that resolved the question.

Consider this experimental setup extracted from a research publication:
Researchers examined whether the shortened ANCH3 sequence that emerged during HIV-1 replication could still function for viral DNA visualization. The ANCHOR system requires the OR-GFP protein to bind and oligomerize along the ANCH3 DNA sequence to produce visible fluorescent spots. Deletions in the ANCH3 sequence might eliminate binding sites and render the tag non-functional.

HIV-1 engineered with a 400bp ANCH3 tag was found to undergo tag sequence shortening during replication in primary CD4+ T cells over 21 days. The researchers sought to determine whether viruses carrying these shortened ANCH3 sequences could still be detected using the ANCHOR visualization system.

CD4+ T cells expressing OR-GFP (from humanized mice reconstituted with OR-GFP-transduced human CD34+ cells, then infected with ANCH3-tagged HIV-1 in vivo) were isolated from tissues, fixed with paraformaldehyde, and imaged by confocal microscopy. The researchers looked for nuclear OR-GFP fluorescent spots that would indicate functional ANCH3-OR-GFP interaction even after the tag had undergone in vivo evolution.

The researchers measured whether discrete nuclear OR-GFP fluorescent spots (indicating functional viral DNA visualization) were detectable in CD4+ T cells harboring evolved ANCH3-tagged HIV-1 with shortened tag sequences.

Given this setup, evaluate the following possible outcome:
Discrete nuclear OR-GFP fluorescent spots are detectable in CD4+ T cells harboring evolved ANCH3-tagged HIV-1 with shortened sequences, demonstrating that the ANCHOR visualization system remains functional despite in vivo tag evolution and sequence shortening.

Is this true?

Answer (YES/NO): YES